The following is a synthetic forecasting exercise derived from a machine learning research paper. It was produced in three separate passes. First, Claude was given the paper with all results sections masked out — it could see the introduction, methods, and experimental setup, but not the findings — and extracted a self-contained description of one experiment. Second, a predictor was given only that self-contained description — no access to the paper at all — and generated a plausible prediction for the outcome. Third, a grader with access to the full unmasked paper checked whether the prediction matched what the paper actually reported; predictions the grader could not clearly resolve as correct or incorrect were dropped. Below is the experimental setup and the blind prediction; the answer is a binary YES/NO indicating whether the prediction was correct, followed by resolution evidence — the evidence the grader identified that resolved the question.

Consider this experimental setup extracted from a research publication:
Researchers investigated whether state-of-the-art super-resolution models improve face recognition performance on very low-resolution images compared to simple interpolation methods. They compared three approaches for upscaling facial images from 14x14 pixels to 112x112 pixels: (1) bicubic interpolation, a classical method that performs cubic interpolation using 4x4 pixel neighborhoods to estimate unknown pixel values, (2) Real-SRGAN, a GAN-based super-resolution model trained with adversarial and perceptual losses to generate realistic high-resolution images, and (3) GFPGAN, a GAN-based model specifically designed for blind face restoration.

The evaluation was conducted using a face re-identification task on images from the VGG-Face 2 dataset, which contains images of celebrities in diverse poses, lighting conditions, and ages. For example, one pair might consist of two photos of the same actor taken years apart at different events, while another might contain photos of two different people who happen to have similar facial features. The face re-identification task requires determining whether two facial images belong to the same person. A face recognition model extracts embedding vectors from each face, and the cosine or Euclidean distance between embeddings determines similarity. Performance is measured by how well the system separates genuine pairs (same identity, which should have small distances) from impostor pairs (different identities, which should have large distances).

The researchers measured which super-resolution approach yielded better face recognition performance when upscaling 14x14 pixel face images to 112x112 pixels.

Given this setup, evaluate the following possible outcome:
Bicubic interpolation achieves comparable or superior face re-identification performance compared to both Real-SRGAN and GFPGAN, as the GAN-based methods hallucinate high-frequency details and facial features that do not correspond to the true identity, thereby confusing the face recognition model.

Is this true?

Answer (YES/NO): YES